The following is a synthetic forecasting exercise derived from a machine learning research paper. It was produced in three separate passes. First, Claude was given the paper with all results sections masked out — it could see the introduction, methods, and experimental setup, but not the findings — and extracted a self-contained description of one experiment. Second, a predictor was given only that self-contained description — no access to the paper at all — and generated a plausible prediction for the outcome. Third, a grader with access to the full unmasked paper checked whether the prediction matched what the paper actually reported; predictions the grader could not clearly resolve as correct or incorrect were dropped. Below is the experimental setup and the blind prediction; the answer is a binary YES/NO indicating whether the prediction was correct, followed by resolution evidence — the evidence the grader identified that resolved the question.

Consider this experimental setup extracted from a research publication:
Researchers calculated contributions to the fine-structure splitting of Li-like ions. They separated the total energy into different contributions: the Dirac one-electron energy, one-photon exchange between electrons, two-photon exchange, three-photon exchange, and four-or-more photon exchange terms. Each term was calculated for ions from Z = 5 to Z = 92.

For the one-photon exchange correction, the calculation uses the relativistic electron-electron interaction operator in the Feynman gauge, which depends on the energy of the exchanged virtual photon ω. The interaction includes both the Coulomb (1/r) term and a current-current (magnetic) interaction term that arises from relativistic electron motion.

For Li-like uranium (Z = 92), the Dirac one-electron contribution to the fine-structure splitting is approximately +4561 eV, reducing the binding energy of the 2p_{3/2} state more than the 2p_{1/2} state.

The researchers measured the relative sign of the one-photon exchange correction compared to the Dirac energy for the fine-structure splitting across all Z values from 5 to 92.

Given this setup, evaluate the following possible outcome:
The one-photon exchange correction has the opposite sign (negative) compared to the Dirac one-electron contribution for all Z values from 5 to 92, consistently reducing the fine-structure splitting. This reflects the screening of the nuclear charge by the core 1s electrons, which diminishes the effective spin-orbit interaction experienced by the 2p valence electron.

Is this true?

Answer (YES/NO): YES